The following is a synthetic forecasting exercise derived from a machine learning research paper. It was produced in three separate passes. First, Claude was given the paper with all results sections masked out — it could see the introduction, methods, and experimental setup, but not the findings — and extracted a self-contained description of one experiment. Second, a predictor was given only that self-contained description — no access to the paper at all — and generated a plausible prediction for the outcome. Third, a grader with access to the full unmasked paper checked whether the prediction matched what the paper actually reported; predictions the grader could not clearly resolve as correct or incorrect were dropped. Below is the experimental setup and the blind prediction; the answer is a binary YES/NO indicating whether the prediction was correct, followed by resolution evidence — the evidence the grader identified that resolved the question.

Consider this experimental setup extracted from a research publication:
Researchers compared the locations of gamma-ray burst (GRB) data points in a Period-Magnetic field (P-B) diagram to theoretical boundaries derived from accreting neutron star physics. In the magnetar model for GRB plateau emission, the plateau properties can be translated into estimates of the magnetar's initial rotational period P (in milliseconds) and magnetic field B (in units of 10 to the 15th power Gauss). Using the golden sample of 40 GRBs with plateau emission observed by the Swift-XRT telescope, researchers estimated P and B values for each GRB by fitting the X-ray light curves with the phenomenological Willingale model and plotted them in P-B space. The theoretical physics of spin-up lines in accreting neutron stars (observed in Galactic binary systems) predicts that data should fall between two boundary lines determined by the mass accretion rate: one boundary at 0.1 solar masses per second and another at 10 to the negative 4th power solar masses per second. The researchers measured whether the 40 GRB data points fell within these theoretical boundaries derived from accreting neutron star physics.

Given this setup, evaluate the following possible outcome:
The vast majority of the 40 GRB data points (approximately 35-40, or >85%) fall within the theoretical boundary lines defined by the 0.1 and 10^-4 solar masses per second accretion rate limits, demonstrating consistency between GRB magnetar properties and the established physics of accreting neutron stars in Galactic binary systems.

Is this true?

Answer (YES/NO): YES